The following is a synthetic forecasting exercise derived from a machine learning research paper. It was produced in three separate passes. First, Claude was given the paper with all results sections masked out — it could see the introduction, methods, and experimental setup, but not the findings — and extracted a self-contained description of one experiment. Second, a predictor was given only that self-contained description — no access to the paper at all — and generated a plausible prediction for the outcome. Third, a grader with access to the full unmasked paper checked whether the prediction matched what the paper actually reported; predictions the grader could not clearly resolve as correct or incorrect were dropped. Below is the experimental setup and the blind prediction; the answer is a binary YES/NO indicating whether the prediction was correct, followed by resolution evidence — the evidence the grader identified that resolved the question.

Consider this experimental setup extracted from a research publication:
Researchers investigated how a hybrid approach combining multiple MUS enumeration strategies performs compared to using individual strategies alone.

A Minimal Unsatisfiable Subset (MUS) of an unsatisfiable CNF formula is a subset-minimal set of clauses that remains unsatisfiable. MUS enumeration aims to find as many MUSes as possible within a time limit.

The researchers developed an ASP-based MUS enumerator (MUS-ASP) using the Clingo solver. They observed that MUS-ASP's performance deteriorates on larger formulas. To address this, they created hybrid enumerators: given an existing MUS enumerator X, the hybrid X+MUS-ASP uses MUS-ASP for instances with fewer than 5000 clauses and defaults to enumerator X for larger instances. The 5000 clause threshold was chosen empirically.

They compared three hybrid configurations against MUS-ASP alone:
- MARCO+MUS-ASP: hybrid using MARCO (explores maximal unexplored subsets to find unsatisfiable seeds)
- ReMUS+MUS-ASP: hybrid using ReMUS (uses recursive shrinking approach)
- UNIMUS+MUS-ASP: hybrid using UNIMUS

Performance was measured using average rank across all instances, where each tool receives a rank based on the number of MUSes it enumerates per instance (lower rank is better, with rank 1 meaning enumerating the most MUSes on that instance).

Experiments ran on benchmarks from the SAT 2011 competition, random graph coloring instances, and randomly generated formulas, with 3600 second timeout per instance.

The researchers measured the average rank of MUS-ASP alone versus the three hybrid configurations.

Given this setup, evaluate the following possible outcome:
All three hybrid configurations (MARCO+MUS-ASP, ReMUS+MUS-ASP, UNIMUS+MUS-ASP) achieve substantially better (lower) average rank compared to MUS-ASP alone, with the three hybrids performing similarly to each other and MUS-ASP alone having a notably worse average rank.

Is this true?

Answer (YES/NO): NO